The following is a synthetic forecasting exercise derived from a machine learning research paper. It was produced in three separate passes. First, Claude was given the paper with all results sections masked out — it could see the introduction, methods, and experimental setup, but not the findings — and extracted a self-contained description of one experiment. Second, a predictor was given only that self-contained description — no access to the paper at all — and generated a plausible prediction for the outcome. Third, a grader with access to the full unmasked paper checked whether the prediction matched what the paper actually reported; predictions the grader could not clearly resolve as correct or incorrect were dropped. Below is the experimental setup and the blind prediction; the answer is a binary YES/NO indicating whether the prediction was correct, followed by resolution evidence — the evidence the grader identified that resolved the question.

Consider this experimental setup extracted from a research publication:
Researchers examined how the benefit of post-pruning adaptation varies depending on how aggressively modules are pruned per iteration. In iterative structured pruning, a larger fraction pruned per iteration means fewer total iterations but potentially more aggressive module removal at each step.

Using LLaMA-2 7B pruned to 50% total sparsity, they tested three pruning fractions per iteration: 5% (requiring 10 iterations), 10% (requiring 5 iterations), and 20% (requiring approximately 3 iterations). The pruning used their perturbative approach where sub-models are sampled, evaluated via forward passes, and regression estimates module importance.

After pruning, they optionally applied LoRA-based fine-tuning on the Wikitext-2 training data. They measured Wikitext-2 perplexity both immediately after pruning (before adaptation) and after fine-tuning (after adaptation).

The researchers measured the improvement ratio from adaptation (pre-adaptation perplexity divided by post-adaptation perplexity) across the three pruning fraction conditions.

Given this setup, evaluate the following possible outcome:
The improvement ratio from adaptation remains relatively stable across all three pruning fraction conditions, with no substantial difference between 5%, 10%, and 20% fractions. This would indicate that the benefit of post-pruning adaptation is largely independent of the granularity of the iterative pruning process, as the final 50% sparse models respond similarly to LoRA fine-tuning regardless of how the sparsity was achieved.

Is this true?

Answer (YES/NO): NO